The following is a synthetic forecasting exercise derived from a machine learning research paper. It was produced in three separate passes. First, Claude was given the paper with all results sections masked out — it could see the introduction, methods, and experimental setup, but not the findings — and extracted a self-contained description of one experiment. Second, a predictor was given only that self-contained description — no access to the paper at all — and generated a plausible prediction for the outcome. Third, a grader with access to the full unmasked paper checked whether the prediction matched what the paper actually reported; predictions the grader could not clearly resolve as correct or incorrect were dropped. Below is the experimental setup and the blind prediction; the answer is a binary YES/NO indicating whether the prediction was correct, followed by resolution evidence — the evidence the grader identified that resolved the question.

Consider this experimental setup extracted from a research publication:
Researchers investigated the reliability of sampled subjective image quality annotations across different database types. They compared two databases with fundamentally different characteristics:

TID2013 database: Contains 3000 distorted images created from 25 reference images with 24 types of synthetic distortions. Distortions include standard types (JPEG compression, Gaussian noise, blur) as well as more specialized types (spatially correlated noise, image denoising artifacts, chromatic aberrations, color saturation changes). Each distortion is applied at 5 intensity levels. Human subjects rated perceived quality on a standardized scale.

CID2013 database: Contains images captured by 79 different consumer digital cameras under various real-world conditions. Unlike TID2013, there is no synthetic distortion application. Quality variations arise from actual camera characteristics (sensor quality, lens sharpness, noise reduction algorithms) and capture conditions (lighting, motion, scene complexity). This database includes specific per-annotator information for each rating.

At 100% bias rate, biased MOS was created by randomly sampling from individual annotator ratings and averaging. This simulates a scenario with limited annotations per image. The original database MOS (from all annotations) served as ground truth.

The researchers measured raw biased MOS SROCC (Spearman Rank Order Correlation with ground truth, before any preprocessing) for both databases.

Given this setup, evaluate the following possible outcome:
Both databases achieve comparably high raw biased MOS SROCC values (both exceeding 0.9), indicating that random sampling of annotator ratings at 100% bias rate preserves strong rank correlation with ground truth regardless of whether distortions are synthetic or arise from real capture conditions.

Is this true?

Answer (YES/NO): NO